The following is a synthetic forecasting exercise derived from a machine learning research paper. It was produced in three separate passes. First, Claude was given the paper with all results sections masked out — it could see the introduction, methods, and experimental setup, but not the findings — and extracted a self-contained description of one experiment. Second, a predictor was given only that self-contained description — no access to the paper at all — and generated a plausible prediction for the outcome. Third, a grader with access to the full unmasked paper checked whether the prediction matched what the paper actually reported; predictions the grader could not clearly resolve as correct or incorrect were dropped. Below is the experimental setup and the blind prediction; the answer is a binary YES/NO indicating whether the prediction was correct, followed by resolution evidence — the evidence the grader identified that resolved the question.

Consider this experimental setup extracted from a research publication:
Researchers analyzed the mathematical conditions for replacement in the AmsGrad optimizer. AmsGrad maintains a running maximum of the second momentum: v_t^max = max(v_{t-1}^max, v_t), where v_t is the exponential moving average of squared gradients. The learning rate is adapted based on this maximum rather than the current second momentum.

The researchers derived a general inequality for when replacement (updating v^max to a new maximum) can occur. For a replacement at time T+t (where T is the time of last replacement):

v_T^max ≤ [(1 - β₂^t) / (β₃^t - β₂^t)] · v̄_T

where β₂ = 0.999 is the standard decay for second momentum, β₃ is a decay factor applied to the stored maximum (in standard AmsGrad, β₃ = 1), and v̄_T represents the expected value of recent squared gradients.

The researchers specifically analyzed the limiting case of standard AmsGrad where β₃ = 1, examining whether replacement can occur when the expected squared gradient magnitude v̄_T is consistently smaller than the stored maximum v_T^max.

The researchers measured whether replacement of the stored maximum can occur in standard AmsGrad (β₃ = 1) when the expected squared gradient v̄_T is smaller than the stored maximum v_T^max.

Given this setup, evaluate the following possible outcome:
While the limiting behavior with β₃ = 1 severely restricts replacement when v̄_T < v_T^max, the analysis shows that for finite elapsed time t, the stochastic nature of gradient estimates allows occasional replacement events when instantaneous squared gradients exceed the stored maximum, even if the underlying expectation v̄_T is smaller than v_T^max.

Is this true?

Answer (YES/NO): NO